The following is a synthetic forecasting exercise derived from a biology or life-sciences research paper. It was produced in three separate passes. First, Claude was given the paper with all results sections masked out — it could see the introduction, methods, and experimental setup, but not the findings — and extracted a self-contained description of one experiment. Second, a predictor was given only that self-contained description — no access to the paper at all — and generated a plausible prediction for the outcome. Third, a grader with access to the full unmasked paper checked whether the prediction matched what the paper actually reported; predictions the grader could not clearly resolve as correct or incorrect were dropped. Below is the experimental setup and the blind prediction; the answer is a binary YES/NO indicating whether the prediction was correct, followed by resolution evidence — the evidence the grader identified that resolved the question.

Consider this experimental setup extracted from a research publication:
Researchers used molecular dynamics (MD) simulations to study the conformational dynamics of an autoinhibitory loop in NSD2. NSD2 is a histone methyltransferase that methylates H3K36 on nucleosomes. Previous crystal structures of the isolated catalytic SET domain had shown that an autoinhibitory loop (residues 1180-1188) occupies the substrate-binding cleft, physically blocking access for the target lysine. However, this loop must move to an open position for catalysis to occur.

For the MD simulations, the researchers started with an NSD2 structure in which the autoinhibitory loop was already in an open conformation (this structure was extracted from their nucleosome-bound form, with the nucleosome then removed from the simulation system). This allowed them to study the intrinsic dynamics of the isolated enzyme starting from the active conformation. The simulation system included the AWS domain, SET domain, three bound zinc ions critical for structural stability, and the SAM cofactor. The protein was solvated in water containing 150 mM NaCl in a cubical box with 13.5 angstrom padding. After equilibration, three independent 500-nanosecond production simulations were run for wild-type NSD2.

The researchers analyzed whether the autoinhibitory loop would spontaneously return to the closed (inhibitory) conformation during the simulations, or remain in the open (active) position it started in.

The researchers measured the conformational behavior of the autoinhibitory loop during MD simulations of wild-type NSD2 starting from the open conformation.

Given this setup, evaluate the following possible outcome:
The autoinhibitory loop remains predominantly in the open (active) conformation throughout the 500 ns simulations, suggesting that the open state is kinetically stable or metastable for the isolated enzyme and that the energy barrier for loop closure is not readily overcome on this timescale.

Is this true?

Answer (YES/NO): NO